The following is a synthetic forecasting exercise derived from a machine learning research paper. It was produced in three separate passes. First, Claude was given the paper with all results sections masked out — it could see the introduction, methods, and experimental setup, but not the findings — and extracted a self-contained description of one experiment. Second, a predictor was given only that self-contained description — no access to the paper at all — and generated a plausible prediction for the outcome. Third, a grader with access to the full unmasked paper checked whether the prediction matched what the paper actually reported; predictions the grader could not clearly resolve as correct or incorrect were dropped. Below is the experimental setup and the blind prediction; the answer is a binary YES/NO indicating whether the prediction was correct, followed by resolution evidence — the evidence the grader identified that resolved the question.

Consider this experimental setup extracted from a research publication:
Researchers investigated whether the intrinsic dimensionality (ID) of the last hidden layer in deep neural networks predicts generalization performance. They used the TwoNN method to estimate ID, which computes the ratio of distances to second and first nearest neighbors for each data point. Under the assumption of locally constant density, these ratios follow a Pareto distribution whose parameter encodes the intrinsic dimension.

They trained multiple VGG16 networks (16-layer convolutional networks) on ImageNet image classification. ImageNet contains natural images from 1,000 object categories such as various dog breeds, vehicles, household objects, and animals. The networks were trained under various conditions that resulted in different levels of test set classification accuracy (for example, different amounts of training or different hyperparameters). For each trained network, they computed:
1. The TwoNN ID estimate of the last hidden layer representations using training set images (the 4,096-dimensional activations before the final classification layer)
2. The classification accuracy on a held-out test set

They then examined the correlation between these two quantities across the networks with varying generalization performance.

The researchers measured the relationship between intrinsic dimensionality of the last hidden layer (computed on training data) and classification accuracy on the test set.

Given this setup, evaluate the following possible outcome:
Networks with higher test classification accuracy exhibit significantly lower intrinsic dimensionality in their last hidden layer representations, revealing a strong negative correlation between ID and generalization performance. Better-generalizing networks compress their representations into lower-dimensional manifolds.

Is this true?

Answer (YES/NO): YES